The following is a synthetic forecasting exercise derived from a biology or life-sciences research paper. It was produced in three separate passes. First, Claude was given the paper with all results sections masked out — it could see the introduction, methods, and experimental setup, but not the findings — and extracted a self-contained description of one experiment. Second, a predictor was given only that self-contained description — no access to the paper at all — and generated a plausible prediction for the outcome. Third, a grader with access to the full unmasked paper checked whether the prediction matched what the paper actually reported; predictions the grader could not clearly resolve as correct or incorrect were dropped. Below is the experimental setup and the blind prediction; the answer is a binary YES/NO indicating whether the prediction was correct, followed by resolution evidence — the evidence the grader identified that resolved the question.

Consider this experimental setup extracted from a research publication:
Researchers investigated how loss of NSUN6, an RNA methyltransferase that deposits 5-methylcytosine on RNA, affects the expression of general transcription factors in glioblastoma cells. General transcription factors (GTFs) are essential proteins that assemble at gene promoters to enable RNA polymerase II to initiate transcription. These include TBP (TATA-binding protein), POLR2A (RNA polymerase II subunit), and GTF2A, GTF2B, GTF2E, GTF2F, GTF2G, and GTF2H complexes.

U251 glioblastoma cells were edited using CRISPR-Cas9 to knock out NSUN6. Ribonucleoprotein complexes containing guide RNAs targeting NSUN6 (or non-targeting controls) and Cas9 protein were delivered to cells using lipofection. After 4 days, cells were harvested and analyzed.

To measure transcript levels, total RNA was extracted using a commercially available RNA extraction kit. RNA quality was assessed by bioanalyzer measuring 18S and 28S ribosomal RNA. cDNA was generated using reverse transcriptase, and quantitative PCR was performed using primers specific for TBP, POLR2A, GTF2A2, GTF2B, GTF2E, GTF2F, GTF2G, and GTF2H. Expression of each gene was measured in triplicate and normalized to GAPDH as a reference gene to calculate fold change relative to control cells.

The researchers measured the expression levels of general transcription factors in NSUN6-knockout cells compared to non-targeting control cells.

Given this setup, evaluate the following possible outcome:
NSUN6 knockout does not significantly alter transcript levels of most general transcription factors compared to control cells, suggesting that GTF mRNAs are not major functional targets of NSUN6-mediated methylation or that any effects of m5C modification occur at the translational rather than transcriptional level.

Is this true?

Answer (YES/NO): NO